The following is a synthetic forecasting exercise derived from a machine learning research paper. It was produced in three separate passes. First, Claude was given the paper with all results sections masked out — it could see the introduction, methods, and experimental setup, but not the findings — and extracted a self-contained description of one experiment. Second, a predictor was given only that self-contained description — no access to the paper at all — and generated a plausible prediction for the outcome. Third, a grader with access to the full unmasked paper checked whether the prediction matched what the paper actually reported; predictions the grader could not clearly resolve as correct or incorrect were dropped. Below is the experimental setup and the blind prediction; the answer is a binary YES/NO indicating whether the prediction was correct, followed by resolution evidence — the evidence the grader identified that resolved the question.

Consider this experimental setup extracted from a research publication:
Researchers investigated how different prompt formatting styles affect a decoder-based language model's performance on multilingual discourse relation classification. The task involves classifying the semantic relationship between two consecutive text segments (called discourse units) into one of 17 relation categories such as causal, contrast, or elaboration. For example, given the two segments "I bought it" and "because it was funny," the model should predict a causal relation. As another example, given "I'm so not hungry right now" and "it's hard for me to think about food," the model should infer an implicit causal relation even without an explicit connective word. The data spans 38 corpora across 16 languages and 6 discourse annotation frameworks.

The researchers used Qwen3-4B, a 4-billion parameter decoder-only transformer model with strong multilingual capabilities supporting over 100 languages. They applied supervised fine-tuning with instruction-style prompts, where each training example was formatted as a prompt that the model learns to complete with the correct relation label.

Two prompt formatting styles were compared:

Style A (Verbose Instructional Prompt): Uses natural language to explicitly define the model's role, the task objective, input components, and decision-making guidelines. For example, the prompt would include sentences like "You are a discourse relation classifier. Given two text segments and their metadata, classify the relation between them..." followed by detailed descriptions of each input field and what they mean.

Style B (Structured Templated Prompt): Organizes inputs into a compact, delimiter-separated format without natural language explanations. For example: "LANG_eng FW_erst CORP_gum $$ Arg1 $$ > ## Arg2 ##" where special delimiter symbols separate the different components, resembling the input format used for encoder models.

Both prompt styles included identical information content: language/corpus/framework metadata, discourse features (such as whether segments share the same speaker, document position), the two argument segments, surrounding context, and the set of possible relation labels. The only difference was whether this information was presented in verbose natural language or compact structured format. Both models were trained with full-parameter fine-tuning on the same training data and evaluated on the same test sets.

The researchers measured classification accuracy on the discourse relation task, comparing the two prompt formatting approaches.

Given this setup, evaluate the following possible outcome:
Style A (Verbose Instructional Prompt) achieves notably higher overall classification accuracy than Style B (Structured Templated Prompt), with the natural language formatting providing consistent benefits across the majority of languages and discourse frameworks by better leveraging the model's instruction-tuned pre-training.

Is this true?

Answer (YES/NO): NO